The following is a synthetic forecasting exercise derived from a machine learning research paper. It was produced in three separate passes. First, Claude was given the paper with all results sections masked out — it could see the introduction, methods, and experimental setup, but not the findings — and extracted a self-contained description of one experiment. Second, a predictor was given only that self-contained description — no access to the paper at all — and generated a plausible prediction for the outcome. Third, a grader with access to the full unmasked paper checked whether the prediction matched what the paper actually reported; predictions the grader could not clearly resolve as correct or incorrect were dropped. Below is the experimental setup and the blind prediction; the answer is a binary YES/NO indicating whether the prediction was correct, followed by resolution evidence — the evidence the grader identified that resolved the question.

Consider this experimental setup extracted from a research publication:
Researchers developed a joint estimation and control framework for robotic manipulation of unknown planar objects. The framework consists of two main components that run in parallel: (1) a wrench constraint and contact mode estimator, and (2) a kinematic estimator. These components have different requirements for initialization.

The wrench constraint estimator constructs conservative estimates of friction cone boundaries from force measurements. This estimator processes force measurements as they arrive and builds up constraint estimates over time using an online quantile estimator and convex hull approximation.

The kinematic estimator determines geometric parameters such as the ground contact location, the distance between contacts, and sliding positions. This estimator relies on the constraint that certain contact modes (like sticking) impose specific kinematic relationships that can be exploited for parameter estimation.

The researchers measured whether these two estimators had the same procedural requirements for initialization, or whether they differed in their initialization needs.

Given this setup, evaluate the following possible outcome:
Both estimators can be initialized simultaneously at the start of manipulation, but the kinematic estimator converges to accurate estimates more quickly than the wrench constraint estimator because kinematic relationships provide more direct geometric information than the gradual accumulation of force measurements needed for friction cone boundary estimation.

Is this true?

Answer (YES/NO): NO